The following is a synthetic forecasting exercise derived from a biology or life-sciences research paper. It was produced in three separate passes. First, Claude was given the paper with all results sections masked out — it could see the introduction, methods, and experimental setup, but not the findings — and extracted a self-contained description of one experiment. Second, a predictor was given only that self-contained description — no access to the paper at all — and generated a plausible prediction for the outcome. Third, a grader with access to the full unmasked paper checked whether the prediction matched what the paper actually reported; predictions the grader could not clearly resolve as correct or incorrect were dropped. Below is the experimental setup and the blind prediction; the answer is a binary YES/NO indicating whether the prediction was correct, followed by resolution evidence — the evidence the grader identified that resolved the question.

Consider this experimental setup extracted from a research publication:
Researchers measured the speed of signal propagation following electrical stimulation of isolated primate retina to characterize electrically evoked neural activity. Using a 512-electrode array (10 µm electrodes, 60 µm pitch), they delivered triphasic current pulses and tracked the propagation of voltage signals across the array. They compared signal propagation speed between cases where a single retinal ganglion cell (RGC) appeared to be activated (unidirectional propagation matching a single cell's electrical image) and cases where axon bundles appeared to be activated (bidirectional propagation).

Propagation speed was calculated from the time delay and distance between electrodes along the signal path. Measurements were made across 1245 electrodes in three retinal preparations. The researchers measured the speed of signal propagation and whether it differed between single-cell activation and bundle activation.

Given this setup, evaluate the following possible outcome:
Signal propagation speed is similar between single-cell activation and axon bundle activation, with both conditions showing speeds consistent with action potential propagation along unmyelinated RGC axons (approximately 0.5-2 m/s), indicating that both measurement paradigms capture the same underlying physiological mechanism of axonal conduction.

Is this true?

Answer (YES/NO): YES